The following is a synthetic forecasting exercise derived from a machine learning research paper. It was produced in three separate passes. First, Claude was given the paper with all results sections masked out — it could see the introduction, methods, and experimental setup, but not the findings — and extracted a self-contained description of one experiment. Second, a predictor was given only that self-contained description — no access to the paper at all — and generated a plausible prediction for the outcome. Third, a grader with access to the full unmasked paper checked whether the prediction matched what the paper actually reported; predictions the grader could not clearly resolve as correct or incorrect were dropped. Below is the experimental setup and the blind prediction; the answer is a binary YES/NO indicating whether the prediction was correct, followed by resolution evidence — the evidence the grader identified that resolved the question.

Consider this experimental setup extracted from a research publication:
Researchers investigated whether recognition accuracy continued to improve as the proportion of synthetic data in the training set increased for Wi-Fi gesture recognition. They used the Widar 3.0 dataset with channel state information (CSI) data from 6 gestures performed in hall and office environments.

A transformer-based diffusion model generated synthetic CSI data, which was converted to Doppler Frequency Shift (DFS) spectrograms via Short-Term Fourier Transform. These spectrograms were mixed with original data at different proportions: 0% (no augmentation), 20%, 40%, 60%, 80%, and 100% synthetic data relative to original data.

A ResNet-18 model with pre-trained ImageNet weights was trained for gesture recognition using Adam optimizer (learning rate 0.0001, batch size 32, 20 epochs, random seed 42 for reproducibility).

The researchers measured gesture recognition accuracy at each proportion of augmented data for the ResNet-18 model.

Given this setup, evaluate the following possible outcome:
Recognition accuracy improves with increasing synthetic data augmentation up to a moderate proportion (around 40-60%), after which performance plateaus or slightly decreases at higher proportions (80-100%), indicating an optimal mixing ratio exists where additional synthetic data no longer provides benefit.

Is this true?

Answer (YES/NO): NO